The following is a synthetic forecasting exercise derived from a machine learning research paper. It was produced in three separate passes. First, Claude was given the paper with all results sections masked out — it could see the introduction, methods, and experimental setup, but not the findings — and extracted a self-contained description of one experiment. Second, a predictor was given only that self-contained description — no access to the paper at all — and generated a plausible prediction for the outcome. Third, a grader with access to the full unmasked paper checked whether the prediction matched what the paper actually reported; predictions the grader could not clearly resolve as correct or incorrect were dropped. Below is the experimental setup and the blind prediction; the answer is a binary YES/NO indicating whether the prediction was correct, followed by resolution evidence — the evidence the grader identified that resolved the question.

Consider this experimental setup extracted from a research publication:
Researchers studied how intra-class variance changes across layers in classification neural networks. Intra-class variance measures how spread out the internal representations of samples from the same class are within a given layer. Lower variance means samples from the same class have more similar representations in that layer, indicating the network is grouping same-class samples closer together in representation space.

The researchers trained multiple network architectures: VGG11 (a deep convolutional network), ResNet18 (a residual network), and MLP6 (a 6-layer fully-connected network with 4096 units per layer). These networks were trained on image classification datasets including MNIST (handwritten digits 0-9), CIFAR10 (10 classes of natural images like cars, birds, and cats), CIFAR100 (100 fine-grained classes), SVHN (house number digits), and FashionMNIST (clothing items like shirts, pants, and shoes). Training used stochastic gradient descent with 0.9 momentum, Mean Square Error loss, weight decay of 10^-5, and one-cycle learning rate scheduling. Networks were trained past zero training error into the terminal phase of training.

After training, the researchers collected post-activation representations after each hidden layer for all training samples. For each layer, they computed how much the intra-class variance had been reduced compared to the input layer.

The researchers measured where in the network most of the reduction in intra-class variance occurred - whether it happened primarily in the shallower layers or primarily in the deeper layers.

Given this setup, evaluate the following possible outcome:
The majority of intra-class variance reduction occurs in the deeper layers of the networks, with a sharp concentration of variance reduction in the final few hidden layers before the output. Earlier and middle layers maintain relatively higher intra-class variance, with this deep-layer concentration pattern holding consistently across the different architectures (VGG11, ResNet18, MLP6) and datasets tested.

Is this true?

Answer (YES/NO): NO